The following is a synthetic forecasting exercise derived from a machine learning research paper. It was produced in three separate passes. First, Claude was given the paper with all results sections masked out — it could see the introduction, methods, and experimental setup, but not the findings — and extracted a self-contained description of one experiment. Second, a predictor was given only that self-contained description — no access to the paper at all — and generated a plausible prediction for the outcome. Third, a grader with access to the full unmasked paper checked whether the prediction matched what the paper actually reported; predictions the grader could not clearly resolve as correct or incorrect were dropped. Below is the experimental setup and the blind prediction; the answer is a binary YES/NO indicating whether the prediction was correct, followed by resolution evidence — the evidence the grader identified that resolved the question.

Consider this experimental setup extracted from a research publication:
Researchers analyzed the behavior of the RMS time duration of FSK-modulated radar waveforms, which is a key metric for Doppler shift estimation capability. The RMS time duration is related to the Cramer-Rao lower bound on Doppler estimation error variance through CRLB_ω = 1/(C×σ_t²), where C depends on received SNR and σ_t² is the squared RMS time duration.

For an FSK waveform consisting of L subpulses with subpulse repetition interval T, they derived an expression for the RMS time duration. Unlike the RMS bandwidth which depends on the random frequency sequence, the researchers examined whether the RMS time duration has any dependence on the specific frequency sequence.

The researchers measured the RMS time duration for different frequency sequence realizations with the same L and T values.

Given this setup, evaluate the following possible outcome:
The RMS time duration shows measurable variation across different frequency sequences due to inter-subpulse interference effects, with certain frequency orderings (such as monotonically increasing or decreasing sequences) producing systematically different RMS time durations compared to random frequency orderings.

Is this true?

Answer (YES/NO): NO